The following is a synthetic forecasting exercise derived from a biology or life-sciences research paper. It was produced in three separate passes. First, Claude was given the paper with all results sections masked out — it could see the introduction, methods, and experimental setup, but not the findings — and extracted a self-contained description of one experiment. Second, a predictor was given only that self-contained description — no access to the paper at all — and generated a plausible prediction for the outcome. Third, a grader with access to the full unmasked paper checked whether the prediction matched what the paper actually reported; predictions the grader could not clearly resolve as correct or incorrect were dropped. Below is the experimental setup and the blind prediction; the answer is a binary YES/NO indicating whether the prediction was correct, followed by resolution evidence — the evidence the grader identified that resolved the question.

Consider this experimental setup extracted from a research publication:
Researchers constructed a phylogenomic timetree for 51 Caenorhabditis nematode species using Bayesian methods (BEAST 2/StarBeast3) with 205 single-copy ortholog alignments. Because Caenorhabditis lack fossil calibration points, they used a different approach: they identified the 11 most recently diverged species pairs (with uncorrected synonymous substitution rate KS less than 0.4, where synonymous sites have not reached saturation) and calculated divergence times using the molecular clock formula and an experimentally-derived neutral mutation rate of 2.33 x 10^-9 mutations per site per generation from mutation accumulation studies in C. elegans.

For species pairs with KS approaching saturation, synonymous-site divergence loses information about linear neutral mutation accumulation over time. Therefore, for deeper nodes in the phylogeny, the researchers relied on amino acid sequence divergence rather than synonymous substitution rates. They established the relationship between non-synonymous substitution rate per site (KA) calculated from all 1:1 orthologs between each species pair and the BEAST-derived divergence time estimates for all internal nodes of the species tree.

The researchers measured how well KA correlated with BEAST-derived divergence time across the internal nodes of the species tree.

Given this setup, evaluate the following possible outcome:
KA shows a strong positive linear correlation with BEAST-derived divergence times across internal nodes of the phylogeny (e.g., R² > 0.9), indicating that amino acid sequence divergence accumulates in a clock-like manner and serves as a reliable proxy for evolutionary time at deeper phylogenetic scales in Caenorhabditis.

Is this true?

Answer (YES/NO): YES